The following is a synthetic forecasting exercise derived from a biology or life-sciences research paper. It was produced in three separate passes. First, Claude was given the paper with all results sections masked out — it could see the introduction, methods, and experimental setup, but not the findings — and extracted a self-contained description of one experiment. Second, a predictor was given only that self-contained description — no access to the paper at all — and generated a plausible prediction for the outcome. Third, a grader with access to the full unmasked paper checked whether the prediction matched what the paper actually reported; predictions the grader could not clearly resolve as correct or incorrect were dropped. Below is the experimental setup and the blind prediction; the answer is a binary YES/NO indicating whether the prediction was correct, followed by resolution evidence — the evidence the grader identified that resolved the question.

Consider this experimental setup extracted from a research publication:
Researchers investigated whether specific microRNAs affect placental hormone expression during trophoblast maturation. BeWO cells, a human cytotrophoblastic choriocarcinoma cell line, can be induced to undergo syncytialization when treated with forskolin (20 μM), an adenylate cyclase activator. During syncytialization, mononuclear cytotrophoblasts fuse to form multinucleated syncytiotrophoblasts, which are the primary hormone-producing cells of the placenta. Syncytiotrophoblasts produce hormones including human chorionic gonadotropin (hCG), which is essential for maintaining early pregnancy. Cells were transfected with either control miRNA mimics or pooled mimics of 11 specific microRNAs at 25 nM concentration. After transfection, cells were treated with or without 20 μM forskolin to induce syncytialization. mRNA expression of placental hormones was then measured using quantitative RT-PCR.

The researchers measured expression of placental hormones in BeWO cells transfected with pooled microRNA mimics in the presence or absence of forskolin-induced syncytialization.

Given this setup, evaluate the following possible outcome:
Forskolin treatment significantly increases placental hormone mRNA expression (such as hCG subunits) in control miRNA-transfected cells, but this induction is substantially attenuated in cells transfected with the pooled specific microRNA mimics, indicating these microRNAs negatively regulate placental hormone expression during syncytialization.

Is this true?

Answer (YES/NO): NO